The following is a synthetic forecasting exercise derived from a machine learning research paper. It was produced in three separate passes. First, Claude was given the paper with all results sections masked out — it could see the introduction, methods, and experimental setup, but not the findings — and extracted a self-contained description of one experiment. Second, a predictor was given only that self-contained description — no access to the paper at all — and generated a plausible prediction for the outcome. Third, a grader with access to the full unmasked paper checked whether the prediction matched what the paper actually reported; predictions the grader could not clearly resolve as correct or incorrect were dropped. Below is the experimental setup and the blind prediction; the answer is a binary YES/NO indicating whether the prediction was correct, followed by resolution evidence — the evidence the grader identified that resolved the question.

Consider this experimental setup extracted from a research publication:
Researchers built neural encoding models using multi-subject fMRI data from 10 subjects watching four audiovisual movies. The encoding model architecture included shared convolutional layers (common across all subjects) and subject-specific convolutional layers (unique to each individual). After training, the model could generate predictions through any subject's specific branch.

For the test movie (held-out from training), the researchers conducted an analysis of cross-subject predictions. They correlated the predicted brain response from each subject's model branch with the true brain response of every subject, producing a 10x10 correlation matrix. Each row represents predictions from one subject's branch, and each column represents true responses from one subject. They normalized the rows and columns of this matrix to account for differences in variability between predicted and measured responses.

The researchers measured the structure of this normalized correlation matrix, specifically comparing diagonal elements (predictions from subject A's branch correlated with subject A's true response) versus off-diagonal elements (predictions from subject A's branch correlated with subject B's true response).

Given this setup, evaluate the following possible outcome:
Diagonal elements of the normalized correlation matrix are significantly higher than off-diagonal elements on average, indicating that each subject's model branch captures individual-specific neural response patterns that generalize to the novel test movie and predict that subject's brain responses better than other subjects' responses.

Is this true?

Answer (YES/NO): YES